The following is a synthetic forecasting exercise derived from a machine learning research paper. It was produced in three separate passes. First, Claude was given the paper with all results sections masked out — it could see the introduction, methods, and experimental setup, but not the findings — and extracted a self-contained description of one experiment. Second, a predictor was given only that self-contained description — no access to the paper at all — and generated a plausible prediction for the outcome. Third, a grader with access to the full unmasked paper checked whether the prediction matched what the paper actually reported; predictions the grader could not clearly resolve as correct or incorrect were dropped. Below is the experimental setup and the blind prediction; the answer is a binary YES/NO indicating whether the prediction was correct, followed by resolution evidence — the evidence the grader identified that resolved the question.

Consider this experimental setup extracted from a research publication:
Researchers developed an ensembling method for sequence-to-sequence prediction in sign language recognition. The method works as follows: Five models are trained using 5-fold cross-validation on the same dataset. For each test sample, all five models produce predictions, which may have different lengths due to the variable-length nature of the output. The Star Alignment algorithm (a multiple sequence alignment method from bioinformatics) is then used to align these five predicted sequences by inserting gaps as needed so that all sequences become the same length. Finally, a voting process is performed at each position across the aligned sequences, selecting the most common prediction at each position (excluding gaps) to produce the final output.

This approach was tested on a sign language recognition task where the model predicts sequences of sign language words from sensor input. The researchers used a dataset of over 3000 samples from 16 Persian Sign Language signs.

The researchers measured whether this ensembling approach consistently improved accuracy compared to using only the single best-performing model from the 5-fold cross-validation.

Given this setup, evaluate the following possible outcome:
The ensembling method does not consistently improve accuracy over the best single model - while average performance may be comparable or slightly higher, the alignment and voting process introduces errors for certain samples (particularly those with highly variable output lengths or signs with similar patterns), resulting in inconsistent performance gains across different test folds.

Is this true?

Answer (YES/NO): YES